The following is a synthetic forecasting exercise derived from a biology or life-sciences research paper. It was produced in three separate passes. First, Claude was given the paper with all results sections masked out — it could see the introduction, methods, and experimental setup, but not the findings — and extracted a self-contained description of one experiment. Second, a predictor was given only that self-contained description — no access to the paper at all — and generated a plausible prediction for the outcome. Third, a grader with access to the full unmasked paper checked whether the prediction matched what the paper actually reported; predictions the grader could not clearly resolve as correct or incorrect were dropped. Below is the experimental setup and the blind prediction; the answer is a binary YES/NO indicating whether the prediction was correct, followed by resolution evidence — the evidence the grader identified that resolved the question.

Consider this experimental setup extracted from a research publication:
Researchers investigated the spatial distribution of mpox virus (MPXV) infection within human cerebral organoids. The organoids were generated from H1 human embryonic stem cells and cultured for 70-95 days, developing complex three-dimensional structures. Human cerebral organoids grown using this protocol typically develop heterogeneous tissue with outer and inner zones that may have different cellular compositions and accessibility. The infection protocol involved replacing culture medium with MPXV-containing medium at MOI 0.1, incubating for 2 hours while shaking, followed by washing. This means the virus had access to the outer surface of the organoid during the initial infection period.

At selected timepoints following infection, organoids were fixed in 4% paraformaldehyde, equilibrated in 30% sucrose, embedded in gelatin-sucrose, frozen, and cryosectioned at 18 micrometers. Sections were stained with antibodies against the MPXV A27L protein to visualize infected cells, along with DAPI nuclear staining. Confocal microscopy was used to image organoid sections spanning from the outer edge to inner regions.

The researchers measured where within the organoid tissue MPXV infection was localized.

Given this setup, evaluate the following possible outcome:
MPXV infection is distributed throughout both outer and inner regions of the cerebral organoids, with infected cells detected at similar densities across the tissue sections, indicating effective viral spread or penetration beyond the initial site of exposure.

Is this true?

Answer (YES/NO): NO